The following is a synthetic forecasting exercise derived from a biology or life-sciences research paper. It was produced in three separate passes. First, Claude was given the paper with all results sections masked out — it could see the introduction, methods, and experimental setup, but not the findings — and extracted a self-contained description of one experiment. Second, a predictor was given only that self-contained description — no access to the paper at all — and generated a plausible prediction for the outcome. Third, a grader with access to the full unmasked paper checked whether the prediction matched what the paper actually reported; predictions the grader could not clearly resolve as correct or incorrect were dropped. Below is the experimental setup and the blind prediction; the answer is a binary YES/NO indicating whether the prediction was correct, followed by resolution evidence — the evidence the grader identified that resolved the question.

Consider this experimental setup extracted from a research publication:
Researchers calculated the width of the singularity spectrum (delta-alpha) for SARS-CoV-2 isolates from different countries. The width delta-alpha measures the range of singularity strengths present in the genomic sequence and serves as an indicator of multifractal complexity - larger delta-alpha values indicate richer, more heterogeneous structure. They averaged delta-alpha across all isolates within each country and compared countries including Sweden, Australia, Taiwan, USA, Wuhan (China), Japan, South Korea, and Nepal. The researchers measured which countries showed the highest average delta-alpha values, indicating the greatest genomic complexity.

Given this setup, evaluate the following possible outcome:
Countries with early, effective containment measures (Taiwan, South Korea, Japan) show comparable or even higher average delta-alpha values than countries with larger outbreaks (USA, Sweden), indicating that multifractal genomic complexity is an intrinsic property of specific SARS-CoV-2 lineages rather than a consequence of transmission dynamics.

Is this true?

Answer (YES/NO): NO